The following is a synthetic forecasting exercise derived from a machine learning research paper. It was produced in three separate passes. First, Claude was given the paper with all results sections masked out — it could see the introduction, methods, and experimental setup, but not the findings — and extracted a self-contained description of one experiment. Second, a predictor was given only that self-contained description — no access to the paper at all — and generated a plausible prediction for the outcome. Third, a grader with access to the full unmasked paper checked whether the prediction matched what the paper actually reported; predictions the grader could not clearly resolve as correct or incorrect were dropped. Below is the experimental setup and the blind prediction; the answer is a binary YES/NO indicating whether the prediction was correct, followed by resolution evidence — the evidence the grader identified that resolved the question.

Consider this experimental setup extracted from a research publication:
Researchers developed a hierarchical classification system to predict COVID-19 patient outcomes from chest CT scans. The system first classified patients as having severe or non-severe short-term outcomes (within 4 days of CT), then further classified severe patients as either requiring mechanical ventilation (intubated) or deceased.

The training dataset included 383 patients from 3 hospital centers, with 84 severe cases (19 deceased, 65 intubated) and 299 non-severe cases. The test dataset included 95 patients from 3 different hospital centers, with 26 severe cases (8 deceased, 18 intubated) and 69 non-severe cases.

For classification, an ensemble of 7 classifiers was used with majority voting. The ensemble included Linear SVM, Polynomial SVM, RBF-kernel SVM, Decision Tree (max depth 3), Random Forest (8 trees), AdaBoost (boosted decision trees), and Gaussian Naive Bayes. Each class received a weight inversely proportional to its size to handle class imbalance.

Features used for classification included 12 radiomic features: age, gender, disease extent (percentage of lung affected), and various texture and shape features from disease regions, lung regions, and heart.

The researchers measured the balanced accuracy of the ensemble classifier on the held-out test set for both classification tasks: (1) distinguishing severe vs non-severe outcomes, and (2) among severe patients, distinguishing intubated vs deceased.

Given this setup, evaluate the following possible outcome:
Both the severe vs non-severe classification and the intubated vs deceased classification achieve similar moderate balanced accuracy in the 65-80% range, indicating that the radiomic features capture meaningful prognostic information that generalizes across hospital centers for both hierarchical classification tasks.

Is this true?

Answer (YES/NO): NO